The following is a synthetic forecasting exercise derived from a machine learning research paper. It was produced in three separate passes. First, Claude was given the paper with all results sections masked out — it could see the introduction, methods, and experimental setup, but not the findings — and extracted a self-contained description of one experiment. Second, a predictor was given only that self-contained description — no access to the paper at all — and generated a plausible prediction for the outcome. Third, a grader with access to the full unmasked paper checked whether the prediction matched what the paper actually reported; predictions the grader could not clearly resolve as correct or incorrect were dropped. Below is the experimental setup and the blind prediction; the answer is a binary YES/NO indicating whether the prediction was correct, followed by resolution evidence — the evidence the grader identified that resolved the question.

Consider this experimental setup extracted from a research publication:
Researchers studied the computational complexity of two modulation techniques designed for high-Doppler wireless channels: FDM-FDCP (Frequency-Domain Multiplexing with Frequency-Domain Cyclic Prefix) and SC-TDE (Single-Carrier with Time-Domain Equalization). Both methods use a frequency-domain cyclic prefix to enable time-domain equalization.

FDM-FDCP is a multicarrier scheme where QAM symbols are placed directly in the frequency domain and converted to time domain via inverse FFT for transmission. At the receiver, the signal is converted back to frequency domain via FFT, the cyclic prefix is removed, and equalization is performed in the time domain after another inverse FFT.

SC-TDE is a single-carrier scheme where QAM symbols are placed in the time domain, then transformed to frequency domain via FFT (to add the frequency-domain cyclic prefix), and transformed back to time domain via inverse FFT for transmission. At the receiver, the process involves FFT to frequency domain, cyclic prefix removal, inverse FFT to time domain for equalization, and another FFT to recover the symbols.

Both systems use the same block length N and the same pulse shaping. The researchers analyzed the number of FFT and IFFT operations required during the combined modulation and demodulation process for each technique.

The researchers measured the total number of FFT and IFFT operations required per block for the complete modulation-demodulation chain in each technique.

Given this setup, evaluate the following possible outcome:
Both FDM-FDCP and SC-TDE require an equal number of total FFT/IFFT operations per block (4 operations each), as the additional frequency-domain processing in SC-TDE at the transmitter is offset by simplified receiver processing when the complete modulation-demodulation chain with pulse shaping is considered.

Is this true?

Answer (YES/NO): NO